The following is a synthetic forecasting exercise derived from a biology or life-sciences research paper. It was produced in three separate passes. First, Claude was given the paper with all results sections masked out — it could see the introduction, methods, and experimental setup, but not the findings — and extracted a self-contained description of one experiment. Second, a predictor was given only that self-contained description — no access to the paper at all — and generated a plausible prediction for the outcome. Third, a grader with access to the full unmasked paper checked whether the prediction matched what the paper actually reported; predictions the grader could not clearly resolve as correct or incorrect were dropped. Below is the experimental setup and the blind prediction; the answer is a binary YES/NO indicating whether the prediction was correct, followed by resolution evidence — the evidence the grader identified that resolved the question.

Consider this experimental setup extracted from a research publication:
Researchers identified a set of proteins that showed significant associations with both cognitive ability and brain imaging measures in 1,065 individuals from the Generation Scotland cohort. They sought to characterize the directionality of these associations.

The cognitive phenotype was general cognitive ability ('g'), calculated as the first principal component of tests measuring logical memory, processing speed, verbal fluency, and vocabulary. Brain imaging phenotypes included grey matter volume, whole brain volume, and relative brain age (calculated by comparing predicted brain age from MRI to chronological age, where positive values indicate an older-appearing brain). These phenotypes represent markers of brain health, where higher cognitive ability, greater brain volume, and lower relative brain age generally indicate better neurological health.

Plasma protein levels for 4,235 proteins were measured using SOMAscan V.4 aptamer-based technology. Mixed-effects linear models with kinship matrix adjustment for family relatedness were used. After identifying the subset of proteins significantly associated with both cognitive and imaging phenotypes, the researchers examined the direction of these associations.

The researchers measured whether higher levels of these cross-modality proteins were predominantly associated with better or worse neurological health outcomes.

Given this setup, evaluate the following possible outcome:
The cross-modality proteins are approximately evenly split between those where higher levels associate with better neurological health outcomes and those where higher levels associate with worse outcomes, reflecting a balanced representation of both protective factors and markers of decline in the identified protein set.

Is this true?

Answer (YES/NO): NO